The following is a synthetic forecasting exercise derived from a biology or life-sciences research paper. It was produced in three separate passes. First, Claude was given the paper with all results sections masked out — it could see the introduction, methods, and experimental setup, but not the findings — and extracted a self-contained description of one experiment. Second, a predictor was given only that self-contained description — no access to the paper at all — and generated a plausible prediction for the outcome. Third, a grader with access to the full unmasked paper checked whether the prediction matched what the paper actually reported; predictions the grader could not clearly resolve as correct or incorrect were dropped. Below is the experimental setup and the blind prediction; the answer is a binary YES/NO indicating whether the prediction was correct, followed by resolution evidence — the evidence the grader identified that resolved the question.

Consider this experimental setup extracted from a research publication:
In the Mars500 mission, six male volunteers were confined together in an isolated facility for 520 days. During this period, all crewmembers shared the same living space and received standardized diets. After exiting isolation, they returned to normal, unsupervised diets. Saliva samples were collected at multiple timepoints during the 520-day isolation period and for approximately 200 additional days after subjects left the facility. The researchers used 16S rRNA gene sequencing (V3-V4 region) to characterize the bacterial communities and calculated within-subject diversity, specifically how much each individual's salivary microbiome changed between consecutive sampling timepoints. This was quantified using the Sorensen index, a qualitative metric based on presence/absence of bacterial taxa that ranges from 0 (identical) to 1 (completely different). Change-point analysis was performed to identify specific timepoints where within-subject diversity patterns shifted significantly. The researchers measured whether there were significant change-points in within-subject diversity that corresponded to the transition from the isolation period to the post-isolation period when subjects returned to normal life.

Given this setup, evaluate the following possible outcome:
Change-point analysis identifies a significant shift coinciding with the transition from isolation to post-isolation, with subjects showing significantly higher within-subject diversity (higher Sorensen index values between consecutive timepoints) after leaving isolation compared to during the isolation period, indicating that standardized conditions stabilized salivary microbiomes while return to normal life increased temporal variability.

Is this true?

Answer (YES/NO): NO